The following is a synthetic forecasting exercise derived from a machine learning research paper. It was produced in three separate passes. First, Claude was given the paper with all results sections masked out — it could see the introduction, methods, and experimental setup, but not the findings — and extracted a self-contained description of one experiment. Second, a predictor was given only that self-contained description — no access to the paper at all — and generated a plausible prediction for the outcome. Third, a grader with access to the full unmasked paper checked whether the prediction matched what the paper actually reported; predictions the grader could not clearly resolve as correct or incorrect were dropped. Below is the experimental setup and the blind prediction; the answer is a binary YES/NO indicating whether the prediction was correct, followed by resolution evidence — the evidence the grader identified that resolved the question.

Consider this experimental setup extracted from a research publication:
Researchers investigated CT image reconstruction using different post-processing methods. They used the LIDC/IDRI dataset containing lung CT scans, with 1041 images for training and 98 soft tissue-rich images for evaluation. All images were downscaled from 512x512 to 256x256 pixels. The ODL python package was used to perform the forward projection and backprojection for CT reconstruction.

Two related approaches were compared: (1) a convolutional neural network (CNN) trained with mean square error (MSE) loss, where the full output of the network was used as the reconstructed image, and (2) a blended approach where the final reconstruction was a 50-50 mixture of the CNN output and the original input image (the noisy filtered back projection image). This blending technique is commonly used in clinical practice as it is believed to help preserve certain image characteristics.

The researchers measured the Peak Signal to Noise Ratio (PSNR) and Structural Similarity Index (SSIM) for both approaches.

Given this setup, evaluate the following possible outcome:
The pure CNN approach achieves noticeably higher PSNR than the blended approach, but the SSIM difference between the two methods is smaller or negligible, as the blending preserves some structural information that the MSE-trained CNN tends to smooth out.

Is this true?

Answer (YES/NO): NO